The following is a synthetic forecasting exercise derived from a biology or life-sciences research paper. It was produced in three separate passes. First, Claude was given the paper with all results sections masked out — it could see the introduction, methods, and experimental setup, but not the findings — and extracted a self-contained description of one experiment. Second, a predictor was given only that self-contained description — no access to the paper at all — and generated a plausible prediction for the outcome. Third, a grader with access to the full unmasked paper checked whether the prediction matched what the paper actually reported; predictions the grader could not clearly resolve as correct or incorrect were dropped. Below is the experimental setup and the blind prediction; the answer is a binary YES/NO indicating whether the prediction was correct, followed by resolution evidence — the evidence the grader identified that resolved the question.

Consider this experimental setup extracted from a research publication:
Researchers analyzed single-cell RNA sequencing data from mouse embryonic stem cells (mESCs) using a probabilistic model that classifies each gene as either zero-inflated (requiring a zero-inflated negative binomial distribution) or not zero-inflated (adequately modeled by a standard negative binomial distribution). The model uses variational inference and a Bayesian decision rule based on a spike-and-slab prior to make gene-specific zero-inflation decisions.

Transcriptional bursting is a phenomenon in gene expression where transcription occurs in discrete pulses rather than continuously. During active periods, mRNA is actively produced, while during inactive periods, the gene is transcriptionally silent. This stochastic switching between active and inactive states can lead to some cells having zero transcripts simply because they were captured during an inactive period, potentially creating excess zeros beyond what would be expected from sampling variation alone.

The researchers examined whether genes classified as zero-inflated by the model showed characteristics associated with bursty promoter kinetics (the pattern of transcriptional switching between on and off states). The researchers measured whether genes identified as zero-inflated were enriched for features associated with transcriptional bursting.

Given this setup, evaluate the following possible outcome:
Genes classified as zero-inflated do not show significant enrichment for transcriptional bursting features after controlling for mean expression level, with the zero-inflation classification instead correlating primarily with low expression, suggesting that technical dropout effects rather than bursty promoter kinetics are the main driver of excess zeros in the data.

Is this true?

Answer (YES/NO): NO